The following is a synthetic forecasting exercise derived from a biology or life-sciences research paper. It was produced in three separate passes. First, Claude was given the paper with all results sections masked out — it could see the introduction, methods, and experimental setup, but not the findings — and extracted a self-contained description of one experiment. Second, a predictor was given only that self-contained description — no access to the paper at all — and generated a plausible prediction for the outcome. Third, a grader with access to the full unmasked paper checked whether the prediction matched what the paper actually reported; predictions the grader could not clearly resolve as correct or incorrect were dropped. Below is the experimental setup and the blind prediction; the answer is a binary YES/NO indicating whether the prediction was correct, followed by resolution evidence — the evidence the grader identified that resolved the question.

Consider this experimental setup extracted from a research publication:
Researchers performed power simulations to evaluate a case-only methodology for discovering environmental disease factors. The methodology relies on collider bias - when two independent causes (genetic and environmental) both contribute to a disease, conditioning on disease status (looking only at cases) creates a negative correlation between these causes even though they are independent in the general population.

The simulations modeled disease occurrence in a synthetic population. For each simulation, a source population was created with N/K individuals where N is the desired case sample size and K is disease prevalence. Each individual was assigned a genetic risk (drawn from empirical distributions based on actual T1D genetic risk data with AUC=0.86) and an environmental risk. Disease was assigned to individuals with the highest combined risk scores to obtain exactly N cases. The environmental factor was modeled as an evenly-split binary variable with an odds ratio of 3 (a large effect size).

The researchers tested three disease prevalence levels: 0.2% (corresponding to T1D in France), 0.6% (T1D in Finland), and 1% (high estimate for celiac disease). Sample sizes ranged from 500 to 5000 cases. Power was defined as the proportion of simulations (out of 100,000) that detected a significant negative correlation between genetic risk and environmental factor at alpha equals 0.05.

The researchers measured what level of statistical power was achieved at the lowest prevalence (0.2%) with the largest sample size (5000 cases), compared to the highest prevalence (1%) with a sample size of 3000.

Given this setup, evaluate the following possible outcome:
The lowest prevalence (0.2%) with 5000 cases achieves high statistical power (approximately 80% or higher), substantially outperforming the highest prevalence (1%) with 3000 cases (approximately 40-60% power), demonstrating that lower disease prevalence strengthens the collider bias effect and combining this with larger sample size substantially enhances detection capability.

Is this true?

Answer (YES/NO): NO